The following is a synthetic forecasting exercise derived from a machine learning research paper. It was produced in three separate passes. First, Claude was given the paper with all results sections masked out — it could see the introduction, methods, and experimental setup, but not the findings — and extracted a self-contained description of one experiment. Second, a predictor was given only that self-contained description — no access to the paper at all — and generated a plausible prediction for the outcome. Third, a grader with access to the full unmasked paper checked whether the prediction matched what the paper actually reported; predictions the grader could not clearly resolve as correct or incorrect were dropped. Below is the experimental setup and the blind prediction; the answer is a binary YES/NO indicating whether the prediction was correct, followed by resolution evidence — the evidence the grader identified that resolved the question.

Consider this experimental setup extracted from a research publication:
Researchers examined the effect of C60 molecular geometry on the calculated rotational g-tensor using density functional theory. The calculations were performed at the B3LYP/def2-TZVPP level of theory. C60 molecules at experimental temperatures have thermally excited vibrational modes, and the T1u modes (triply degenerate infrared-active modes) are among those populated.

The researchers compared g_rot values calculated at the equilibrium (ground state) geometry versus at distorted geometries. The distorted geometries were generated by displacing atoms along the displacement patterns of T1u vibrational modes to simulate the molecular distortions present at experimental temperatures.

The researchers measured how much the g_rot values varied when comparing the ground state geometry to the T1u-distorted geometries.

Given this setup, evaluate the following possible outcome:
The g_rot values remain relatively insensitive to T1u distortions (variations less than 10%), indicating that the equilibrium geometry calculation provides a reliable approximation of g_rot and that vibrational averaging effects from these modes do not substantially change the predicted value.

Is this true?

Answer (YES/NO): YES